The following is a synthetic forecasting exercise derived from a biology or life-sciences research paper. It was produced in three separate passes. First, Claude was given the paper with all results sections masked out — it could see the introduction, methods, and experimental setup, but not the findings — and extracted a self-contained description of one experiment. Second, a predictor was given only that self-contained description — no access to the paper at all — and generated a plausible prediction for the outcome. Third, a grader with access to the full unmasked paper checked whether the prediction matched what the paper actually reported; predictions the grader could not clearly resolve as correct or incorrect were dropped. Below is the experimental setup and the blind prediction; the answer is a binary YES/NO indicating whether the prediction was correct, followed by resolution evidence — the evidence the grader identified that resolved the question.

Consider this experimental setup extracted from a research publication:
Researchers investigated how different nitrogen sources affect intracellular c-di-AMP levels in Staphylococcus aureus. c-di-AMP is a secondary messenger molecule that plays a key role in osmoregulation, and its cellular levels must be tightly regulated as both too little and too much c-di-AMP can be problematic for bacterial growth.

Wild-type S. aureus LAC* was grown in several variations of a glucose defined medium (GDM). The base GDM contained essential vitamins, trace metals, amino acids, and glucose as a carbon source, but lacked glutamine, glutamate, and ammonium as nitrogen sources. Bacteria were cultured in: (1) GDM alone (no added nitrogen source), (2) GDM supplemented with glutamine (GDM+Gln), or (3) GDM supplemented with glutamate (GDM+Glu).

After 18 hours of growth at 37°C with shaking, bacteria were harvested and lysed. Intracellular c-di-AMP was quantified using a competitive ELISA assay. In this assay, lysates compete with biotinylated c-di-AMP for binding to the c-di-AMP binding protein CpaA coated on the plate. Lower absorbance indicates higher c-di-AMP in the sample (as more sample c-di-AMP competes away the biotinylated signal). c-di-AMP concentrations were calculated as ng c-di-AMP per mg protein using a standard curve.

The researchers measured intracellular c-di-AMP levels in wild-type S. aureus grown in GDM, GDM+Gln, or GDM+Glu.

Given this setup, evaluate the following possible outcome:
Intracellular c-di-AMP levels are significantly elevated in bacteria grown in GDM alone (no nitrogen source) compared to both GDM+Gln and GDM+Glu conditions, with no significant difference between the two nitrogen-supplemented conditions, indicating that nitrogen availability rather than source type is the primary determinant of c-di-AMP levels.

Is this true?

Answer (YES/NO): NO